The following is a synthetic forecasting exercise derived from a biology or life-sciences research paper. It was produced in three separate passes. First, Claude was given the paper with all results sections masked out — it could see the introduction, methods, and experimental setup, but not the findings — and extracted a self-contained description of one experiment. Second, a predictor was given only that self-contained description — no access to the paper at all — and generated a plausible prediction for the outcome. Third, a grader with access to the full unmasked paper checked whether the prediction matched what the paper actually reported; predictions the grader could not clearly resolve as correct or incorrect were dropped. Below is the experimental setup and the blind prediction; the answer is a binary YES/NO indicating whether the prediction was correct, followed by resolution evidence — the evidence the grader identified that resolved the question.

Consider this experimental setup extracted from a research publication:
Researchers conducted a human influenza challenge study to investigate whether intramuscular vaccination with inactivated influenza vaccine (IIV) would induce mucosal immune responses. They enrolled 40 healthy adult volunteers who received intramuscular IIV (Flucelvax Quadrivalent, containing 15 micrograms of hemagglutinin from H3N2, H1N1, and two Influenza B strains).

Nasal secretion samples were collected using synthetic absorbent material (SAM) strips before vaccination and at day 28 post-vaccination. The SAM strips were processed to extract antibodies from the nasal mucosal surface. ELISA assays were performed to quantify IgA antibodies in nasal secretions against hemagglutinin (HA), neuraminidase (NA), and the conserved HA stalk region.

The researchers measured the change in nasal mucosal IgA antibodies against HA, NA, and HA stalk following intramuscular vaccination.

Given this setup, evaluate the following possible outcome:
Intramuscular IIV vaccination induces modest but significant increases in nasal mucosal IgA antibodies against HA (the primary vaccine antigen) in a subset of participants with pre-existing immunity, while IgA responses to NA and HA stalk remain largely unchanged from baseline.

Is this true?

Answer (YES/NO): NO